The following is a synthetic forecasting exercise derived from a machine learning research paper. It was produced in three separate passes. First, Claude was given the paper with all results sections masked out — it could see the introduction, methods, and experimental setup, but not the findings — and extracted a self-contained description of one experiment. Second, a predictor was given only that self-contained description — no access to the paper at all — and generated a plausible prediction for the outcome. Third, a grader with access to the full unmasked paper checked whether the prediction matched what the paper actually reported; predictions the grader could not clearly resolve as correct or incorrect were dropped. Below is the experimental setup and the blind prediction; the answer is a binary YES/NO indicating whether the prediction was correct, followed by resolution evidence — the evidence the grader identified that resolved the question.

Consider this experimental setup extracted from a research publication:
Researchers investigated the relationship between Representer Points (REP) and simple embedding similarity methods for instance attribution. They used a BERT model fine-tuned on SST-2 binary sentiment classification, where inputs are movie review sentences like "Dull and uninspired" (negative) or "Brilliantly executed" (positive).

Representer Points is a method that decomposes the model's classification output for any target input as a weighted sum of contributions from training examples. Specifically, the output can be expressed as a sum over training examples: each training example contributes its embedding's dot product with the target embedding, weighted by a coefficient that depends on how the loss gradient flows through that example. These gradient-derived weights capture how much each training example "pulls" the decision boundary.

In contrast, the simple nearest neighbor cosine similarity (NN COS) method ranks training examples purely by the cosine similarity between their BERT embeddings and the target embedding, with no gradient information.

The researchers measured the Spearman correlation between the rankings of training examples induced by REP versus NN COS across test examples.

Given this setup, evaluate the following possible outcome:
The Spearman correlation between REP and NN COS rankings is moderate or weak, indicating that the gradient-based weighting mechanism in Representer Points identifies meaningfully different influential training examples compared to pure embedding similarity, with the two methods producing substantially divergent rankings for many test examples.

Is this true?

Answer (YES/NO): YES